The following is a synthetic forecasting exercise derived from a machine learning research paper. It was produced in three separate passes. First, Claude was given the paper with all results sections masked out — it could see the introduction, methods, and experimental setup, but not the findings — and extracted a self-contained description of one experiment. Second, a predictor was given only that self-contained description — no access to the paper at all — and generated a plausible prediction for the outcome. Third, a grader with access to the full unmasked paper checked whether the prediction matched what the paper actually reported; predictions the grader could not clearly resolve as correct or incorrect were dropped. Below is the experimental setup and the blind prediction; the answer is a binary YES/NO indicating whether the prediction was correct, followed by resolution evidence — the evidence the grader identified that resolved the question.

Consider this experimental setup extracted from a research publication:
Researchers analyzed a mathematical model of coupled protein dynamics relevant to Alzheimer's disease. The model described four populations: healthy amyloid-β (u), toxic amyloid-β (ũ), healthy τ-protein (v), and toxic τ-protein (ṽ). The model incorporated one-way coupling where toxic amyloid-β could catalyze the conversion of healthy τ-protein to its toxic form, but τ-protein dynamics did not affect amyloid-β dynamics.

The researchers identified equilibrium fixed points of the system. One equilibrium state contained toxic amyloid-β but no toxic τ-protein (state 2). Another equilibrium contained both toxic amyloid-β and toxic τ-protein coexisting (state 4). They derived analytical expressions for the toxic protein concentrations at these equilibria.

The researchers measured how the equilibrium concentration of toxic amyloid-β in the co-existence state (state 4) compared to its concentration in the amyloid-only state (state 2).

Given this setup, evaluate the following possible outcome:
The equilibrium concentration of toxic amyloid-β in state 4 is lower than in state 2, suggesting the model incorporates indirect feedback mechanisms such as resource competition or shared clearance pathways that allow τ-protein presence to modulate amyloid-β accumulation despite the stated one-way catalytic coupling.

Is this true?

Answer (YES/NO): NO